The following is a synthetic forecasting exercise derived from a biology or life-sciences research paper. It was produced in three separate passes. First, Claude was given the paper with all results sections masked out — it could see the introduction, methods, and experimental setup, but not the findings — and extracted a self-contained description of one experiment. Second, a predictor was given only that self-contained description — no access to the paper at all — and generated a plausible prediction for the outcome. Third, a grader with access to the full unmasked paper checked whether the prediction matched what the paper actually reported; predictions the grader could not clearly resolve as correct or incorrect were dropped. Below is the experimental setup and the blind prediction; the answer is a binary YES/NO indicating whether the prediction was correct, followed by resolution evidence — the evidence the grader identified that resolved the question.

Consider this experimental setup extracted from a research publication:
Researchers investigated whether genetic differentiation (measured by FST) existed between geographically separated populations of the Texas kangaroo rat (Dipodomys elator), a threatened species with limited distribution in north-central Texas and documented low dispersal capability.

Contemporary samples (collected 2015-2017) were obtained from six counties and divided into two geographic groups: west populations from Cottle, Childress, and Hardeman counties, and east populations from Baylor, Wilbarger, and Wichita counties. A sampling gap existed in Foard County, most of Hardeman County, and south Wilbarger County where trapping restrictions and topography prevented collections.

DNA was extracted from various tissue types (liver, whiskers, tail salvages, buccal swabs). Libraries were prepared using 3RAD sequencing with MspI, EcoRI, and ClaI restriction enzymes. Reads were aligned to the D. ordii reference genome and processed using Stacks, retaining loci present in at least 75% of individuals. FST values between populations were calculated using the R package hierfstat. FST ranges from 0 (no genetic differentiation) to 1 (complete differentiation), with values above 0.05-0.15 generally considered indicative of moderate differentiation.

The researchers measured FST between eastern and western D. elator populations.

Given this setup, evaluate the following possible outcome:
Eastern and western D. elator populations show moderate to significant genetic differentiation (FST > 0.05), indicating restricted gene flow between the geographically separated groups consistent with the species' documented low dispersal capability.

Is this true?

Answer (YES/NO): NO